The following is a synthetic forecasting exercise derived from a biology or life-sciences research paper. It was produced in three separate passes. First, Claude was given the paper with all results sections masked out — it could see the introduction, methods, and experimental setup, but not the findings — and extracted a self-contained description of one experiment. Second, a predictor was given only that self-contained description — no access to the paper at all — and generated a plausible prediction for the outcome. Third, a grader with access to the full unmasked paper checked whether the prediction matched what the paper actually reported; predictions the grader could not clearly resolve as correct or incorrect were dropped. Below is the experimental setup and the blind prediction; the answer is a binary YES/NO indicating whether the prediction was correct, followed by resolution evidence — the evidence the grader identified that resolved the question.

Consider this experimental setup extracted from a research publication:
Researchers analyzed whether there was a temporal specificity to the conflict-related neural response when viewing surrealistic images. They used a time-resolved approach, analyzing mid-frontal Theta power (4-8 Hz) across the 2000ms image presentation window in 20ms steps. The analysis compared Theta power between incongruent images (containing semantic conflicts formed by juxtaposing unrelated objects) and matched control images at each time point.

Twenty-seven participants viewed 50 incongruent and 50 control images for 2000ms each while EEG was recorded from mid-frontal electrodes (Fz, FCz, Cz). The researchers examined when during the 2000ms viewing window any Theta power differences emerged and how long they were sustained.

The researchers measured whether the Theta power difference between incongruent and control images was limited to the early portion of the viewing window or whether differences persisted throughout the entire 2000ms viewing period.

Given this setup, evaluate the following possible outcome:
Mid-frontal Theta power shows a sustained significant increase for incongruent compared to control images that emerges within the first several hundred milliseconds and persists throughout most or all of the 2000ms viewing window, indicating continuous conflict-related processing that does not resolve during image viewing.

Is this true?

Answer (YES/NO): NO